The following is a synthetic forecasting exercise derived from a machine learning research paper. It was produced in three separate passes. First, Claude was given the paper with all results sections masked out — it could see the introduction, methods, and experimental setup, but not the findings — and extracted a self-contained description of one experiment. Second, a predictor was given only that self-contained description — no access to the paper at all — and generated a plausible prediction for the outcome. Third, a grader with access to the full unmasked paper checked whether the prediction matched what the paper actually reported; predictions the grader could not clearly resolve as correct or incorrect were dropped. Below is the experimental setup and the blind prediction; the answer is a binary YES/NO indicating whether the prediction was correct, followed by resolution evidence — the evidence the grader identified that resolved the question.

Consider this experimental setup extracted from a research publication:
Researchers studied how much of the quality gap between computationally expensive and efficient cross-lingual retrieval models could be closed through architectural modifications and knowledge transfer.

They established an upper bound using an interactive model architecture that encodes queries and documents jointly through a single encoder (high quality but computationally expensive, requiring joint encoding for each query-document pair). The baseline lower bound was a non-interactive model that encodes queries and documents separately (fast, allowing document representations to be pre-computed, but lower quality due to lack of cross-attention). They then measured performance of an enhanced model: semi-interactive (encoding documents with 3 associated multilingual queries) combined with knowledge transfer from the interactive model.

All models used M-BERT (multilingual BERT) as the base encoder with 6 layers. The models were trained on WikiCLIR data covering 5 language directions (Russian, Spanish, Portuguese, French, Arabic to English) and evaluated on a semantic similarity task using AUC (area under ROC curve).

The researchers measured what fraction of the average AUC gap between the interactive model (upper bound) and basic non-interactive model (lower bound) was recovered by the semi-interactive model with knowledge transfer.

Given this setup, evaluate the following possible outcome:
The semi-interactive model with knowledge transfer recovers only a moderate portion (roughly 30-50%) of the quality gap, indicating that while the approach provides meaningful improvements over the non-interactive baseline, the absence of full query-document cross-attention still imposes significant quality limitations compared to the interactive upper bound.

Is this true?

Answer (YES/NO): NO